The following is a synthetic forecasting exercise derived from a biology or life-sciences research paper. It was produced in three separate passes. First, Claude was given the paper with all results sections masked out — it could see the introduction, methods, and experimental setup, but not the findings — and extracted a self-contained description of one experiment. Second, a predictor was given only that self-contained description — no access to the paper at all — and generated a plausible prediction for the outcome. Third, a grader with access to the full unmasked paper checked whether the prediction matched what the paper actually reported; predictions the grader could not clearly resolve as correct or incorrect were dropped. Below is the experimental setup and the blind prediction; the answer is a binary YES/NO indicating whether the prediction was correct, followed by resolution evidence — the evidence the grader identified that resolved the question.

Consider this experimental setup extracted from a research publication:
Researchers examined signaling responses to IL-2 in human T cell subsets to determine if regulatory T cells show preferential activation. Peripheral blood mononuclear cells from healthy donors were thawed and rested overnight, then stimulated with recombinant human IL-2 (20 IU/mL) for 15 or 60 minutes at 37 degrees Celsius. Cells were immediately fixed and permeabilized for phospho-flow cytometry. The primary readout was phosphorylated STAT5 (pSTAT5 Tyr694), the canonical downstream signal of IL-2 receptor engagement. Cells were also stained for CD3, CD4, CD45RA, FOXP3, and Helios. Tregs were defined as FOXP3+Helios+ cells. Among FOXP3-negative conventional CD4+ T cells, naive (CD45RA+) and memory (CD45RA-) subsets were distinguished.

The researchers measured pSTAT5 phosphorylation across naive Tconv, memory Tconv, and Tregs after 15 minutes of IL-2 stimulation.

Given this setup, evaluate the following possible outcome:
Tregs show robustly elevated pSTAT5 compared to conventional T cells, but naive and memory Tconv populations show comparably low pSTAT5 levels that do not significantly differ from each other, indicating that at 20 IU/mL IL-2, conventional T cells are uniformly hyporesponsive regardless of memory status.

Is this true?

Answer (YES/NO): NO